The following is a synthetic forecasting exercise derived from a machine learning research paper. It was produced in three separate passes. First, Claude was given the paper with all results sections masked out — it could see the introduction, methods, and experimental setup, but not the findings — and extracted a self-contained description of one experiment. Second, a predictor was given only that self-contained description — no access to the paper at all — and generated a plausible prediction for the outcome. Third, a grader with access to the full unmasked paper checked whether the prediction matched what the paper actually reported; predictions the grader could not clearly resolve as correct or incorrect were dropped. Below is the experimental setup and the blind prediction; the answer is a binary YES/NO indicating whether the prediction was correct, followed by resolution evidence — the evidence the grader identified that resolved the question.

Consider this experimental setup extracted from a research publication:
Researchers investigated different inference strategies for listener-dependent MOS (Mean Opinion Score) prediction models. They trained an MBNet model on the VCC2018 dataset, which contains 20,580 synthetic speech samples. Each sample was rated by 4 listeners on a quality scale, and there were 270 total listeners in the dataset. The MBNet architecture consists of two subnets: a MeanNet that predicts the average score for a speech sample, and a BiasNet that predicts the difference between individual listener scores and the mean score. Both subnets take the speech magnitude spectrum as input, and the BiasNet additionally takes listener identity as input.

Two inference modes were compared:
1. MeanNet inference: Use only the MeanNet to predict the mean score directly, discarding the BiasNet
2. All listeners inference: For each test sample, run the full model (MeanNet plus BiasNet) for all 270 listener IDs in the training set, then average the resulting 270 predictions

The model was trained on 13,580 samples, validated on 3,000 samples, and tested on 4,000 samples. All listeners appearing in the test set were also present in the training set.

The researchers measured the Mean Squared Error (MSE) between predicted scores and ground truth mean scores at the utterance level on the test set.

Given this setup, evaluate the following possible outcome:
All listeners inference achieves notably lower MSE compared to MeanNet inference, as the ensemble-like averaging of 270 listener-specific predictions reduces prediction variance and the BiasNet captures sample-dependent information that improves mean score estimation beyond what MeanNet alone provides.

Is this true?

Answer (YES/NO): YES